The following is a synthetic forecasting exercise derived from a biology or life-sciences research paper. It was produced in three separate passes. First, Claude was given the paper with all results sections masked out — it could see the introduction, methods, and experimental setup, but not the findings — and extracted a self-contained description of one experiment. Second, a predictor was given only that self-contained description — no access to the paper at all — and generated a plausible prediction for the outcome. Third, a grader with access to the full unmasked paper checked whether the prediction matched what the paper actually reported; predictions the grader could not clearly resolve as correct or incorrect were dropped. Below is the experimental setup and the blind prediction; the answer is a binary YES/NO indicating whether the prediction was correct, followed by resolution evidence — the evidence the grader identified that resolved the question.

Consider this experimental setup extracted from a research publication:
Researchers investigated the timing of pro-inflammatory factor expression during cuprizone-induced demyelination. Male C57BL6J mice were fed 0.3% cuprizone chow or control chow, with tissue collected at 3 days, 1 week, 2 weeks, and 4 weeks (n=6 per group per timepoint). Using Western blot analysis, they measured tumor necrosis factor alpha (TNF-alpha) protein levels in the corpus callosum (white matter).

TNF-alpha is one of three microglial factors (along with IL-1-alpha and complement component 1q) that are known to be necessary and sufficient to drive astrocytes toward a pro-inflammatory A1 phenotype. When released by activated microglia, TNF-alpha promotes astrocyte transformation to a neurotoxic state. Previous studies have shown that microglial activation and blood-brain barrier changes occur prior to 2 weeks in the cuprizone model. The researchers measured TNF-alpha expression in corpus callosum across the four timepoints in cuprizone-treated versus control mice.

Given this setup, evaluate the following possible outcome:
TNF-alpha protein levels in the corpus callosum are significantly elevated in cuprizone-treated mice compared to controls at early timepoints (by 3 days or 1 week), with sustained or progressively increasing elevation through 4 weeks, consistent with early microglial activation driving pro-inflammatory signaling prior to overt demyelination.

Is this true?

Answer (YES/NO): NO